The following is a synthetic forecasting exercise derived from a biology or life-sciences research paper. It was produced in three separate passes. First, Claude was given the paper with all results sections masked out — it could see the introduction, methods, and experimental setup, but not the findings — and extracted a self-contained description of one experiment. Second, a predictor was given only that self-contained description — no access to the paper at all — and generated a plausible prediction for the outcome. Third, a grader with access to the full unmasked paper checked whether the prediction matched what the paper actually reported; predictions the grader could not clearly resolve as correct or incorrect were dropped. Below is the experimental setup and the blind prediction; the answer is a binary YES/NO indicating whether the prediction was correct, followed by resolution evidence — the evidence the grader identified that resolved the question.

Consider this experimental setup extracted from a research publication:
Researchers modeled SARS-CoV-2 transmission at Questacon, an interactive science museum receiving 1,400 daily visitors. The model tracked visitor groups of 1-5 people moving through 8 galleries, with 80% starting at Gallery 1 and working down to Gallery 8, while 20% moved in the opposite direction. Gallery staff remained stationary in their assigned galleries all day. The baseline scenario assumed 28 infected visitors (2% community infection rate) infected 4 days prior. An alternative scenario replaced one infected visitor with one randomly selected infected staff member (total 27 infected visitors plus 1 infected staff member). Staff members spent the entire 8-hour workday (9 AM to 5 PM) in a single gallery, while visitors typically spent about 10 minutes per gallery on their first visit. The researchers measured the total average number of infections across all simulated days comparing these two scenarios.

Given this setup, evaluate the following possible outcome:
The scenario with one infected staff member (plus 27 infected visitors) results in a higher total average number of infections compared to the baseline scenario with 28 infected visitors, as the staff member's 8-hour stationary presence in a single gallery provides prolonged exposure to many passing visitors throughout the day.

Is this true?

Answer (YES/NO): YES